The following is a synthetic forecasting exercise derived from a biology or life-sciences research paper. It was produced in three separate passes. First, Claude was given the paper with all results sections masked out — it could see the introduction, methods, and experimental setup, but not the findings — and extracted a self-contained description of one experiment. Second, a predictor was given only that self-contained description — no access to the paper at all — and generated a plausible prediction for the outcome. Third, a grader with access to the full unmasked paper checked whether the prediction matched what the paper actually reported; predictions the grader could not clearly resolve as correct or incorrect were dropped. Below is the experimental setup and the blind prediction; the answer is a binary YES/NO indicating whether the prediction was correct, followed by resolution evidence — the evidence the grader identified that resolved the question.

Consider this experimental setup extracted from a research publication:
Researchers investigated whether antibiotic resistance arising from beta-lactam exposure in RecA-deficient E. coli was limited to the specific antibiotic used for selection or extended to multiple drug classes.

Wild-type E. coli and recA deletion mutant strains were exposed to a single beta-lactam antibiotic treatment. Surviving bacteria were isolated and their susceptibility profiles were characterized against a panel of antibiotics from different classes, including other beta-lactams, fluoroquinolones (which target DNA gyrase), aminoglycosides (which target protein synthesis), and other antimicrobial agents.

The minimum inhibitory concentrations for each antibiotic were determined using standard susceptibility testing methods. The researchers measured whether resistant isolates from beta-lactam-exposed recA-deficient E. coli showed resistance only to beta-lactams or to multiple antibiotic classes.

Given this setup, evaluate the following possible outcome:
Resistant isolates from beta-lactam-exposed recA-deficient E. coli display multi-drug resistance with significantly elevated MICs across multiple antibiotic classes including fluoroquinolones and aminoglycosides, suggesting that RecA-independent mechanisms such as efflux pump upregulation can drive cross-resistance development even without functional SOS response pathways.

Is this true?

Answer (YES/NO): NO